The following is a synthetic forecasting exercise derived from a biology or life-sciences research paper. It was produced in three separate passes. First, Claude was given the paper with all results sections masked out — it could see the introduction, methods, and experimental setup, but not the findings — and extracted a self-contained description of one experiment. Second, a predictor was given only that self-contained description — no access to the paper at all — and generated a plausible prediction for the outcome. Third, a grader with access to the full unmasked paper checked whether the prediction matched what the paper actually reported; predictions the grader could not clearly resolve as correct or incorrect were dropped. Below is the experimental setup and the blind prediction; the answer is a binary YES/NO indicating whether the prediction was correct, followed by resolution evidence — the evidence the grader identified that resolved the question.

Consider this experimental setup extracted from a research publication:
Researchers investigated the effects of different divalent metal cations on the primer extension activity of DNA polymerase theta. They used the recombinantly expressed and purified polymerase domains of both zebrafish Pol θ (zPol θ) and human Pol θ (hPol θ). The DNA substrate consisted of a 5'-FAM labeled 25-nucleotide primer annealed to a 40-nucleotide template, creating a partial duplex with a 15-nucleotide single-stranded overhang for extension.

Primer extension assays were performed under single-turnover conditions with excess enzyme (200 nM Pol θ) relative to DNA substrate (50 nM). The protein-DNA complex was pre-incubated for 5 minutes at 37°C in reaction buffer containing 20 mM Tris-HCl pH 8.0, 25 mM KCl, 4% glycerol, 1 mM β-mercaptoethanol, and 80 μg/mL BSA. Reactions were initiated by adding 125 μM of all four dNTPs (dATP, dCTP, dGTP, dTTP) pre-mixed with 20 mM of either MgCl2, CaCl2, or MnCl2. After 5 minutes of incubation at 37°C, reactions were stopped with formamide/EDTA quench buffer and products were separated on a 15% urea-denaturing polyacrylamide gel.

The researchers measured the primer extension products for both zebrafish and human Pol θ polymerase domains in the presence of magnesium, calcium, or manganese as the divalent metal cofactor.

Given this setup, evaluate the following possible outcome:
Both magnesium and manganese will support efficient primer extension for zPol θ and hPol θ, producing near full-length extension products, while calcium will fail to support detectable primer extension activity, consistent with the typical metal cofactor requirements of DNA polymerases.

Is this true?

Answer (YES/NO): NO